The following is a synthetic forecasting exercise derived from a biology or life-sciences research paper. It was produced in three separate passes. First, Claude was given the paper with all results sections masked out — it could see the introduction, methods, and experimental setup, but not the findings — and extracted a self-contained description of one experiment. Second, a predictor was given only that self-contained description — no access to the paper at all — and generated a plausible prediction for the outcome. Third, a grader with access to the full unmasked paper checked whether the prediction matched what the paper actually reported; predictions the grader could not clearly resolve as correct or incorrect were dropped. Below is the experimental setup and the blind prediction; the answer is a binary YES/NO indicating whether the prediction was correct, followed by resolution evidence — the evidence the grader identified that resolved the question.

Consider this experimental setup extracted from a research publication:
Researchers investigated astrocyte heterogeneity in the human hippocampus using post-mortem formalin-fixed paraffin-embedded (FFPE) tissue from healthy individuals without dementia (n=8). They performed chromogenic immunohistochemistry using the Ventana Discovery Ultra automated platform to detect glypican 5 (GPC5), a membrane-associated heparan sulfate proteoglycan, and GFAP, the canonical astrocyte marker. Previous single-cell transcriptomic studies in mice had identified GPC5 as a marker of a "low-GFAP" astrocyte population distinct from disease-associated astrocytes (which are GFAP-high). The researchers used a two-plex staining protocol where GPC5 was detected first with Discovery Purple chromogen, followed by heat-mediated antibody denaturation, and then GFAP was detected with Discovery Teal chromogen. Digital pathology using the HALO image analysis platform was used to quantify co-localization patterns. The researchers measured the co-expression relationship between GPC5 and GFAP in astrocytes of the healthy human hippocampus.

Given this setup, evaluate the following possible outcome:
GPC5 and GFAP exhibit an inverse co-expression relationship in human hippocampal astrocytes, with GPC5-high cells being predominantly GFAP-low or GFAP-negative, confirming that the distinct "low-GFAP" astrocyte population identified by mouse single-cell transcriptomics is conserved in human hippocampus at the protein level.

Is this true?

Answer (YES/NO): NO